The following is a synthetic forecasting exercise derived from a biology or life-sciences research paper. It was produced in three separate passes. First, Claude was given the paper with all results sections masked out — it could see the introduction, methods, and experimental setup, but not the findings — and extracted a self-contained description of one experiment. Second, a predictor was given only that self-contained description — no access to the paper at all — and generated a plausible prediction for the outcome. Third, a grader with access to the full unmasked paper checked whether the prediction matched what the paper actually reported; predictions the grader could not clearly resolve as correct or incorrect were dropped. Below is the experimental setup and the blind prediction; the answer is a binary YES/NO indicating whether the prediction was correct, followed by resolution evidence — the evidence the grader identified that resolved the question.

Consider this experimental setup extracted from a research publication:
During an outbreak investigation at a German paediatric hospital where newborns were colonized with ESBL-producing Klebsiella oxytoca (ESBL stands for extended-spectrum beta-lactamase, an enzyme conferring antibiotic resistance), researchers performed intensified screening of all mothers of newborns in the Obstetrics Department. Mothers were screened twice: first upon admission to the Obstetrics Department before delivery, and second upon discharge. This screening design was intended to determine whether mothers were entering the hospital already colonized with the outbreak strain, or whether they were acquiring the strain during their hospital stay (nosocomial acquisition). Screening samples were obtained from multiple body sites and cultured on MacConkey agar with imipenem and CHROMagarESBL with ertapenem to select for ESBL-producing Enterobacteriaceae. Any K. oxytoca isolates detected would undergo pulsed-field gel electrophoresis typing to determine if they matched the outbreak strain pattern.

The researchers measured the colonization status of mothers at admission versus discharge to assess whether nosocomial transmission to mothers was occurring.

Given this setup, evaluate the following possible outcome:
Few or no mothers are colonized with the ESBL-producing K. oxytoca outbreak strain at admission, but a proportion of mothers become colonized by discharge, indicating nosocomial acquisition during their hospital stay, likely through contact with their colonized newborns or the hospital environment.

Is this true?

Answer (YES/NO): NO